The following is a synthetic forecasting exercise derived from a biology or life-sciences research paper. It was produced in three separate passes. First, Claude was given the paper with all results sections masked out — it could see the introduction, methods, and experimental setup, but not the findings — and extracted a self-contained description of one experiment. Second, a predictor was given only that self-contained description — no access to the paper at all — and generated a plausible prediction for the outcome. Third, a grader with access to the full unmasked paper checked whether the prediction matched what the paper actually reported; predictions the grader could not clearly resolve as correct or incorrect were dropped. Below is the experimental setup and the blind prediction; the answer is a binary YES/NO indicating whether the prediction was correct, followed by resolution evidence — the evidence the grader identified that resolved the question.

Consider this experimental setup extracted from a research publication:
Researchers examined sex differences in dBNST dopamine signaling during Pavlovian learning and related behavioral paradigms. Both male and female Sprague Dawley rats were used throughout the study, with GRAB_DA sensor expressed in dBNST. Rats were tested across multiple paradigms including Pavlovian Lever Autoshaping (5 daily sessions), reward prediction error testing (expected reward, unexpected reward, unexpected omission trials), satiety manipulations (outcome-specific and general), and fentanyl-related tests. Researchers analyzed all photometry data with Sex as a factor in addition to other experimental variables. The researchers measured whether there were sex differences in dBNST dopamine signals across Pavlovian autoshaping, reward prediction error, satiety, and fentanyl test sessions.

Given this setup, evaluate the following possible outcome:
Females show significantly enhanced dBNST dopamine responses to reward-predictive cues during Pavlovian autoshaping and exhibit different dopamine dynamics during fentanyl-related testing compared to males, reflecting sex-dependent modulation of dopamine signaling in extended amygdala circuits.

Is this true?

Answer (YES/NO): NO